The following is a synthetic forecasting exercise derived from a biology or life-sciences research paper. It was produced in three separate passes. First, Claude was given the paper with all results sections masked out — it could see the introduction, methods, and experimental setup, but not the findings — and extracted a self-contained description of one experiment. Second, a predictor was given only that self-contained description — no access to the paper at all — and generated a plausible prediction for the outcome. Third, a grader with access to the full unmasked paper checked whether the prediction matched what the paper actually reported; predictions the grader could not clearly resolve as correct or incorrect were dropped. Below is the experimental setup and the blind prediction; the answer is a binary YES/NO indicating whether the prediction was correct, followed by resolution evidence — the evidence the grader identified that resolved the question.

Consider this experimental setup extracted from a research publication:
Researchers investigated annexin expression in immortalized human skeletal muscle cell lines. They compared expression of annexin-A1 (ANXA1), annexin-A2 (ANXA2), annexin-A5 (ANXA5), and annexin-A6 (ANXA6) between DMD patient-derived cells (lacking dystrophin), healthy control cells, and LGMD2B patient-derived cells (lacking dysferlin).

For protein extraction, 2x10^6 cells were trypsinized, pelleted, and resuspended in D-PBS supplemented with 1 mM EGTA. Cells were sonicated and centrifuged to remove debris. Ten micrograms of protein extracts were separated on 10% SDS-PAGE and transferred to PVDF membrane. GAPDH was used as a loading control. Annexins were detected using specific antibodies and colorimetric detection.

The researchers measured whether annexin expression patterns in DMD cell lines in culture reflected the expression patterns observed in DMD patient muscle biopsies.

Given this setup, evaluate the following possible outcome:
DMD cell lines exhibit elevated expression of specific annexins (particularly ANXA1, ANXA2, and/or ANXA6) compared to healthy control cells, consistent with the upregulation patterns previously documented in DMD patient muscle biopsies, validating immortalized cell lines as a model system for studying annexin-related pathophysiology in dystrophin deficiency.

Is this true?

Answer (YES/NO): NO